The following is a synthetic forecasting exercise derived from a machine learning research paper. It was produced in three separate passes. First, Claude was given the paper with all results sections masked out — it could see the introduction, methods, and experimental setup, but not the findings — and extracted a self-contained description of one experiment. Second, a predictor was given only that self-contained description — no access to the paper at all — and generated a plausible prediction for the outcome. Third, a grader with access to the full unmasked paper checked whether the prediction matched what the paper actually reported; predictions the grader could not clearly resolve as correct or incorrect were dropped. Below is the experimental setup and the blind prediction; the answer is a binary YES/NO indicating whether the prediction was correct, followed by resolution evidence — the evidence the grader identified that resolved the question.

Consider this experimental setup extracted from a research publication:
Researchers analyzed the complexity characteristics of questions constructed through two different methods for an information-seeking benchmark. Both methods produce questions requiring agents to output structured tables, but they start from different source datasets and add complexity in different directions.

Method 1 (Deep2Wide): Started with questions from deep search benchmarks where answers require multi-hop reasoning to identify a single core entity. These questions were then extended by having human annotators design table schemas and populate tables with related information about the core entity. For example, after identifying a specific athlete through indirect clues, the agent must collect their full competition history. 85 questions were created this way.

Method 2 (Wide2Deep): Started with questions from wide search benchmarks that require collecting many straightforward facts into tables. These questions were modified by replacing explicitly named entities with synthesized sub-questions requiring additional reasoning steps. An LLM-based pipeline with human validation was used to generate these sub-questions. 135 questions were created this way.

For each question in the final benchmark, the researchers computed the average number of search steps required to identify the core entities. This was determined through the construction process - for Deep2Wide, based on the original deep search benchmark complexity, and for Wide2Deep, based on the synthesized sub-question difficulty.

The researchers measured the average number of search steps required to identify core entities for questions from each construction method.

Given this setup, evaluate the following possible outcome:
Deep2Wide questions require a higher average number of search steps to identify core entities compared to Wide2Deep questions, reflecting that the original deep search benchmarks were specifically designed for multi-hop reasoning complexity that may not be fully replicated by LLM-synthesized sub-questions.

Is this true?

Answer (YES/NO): NO